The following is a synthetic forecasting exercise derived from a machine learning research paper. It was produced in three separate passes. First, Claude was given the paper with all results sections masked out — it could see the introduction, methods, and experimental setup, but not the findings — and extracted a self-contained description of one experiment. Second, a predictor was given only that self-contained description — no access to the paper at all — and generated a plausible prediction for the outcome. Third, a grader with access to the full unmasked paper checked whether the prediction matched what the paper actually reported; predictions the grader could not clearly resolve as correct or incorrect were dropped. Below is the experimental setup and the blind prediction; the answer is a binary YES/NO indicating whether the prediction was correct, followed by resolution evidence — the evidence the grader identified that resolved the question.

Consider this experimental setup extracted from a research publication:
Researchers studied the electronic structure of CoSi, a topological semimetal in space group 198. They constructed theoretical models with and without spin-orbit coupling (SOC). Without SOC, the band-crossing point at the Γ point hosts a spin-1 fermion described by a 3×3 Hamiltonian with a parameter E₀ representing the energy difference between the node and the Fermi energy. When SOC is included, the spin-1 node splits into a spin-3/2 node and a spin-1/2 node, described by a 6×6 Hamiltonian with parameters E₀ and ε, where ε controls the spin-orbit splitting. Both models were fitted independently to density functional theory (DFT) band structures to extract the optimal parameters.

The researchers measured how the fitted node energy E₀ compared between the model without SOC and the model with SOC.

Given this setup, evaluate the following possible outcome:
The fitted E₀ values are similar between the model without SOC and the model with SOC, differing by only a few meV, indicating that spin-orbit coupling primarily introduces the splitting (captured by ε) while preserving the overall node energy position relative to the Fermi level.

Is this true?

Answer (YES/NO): NO